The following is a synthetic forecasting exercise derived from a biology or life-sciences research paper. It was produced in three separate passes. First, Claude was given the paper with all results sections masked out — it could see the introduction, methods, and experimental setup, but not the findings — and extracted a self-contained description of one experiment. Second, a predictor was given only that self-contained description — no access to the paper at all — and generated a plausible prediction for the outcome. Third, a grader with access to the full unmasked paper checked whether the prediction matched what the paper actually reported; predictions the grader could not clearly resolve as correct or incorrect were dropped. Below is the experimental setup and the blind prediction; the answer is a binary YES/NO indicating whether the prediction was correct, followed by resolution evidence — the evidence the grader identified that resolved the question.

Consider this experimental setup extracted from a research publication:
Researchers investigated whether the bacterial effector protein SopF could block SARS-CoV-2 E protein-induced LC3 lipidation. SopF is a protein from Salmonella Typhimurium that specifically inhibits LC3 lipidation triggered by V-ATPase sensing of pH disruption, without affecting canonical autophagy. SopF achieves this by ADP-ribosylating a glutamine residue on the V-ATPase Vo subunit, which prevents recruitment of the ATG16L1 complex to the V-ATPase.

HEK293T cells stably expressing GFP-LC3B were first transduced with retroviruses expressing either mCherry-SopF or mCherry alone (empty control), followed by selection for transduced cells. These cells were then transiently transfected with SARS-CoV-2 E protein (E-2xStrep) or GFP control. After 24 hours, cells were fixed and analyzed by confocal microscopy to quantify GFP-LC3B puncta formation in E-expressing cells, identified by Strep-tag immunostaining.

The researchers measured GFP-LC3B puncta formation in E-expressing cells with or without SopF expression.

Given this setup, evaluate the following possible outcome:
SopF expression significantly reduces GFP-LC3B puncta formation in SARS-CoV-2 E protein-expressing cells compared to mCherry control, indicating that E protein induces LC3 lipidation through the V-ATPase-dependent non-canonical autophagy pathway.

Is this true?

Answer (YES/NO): YES